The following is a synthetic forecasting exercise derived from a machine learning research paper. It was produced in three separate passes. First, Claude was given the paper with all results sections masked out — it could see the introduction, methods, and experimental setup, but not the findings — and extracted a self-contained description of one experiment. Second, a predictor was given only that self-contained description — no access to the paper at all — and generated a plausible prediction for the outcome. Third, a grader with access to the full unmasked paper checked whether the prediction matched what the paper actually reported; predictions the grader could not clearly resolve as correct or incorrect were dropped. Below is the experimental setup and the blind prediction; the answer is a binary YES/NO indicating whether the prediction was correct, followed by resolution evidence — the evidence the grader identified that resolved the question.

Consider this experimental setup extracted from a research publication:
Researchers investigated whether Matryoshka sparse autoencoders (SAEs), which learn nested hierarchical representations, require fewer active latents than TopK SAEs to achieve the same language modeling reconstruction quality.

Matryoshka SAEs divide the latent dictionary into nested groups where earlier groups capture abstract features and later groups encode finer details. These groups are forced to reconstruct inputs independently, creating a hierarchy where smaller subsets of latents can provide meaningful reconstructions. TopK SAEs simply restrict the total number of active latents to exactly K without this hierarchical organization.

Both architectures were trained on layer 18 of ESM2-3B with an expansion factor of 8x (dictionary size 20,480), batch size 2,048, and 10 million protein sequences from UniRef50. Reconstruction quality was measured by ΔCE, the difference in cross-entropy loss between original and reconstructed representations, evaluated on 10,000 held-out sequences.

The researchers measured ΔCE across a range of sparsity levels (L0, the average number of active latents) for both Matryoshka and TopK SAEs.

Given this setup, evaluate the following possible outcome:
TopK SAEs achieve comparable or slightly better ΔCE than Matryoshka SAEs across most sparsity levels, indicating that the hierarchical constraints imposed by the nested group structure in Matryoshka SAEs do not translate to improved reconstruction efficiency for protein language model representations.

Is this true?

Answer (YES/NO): NO